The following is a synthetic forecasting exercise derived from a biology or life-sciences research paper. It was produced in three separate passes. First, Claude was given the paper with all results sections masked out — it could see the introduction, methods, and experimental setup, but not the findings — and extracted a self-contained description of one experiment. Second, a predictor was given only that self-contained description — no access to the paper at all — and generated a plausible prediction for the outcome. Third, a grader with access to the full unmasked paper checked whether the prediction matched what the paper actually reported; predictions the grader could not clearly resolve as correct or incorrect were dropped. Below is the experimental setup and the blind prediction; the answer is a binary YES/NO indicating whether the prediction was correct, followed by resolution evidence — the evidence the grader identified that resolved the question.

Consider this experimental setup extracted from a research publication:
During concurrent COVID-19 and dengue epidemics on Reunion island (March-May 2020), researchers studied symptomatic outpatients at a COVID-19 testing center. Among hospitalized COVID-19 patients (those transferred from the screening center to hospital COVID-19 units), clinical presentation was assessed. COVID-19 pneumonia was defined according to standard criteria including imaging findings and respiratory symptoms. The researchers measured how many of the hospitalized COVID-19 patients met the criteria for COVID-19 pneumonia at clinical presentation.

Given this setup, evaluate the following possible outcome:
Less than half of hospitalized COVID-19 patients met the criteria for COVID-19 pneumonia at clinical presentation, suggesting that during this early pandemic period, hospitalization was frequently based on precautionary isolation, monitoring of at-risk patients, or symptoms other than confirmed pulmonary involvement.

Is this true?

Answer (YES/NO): YES